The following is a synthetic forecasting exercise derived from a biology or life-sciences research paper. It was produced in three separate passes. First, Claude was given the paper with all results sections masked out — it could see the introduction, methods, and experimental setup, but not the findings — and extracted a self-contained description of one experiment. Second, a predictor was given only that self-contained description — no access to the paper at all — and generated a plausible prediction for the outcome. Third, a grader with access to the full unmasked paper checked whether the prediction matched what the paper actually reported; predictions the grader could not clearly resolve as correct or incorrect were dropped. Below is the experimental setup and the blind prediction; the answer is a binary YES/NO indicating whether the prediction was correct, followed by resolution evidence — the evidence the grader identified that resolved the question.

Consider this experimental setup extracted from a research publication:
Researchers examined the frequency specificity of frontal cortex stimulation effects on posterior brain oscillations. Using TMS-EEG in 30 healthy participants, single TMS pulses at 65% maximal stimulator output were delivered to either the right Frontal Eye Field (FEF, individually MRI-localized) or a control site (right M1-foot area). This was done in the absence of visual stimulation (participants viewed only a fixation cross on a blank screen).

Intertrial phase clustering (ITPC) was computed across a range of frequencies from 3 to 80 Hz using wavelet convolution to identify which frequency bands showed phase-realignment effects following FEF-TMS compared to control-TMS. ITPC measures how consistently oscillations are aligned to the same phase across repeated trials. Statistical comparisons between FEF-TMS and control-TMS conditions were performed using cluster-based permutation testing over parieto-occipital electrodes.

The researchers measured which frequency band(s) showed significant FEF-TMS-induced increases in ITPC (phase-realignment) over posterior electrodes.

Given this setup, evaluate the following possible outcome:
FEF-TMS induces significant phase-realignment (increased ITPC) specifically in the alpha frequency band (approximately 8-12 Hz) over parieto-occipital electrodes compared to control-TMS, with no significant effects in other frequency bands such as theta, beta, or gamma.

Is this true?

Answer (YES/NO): NO